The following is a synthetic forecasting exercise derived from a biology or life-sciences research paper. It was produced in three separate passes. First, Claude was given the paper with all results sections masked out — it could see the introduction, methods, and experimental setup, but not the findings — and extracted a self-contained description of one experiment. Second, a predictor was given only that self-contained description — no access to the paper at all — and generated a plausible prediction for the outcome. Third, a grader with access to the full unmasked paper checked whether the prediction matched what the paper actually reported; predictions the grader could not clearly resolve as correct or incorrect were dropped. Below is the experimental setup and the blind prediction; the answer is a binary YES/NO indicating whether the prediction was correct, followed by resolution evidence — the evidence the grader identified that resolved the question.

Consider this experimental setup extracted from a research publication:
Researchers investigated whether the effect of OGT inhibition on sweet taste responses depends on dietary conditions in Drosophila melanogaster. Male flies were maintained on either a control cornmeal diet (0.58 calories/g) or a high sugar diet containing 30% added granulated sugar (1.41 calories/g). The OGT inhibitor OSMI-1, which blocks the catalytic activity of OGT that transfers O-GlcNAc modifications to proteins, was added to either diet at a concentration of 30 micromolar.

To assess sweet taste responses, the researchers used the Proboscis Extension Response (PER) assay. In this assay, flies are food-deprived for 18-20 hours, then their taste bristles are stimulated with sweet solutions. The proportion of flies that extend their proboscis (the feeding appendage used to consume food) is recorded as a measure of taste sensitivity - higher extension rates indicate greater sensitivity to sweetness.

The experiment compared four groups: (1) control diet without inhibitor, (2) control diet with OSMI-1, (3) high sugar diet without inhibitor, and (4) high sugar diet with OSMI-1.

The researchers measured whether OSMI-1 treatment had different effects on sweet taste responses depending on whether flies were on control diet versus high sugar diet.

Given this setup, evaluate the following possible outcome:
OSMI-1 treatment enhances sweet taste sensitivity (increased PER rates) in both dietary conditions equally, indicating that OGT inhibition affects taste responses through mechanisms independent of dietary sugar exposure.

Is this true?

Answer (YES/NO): NO